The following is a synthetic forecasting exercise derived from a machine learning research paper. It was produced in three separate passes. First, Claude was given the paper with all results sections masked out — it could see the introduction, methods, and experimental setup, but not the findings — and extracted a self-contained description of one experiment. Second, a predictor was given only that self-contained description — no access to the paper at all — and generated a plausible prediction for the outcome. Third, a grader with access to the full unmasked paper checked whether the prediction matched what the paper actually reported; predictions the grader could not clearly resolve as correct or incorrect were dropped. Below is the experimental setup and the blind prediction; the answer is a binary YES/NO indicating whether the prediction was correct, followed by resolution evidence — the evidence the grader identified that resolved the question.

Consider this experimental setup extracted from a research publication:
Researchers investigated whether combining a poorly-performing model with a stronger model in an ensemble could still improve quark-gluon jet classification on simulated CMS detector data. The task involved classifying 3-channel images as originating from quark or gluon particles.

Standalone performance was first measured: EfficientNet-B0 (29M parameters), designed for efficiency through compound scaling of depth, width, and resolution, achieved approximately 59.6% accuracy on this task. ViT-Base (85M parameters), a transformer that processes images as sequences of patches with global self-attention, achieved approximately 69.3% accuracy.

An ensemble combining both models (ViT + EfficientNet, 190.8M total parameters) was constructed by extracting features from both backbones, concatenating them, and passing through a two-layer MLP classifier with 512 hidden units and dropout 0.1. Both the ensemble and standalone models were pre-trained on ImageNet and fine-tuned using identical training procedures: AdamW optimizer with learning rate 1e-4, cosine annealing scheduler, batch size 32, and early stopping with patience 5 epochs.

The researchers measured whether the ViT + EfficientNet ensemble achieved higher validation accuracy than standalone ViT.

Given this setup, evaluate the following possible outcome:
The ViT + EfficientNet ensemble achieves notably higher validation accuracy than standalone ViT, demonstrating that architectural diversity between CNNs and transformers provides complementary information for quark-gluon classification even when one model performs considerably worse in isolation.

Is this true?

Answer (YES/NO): NO